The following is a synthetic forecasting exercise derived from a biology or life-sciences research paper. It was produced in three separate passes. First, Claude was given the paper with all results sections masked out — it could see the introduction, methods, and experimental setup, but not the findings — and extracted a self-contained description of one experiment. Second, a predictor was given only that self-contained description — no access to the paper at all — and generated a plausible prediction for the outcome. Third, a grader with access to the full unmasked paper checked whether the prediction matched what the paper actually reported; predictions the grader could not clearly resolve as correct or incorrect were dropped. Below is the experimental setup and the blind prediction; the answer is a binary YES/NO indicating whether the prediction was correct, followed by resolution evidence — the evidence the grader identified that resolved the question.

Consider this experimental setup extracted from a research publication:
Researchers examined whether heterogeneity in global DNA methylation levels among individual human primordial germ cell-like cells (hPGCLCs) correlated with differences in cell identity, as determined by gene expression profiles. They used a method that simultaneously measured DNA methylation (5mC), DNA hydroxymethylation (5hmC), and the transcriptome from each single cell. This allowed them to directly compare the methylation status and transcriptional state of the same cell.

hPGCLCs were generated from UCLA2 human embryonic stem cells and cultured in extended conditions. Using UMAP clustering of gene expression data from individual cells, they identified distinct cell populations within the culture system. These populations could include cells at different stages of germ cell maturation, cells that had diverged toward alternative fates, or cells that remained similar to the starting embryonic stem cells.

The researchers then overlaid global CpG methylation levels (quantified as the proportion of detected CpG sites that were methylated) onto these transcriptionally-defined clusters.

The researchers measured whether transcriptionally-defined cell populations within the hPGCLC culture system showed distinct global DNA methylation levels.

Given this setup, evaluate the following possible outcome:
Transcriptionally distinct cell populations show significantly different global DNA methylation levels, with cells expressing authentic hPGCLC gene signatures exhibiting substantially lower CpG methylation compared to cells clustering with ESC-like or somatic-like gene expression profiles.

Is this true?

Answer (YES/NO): NO